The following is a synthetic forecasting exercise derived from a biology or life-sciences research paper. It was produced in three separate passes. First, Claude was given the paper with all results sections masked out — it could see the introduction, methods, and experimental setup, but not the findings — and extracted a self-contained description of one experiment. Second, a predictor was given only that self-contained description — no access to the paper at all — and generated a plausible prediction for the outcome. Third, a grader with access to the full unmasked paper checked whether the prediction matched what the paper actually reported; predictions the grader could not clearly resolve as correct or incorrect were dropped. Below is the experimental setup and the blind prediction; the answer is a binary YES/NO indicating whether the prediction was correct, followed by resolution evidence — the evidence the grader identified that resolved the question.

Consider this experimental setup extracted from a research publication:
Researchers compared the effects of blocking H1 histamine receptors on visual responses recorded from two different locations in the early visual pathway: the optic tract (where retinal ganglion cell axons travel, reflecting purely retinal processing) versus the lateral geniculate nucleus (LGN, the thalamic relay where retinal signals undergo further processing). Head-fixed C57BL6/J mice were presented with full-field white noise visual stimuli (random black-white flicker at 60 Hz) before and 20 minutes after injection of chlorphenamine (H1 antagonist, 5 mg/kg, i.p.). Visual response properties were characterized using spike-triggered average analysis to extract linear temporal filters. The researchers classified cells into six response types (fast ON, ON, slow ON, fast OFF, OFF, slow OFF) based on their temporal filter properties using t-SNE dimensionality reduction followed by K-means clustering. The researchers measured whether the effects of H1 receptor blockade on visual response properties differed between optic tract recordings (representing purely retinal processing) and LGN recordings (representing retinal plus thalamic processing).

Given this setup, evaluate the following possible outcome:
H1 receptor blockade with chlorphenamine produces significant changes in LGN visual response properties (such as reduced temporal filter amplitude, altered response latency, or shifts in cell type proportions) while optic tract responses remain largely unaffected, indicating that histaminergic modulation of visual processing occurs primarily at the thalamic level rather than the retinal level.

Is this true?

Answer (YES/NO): NO